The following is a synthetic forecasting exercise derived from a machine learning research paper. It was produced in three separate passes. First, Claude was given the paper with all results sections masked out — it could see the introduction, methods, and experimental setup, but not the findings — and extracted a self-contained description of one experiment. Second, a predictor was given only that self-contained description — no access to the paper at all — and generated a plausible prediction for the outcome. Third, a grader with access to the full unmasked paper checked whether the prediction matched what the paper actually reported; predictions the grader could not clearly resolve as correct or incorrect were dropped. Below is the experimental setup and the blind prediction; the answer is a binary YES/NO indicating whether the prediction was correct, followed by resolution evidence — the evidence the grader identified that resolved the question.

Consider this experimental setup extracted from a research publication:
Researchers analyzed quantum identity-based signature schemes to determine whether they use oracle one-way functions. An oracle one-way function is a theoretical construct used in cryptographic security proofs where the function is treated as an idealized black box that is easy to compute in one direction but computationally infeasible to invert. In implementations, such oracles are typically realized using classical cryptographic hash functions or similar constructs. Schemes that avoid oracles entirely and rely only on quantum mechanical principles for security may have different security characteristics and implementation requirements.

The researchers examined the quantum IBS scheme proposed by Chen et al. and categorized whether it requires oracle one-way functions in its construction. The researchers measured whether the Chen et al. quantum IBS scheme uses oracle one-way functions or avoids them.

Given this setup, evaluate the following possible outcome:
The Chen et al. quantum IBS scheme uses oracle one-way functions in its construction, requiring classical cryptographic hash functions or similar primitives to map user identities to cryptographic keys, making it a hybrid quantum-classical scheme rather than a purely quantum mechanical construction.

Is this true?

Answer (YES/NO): YES